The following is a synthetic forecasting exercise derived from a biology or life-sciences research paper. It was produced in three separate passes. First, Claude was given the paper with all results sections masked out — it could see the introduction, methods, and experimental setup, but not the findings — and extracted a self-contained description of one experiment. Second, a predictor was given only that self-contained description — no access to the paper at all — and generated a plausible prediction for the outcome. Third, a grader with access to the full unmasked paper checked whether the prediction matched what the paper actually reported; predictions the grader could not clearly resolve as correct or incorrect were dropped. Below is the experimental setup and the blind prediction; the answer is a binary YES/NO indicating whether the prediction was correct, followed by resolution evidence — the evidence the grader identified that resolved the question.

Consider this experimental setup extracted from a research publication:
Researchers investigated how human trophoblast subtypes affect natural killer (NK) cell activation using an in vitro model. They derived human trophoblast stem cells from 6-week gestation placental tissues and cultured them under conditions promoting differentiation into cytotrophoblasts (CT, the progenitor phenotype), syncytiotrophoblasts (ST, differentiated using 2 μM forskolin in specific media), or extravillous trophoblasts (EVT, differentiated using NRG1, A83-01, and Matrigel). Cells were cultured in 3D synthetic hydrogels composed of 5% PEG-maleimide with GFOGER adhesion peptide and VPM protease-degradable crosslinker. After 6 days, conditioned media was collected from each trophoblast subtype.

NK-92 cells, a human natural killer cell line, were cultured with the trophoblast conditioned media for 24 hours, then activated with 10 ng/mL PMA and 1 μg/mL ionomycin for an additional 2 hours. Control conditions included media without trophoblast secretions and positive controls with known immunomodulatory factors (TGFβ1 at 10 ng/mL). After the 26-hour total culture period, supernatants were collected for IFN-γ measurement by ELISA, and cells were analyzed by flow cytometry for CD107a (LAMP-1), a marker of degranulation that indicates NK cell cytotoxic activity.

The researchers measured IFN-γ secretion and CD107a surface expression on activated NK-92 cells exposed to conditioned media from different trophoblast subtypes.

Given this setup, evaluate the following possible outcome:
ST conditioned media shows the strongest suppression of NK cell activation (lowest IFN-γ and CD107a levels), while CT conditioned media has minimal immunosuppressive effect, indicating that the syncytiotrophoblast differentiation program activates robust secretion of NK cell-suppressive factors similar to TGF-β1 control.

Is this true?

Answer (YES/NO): NO